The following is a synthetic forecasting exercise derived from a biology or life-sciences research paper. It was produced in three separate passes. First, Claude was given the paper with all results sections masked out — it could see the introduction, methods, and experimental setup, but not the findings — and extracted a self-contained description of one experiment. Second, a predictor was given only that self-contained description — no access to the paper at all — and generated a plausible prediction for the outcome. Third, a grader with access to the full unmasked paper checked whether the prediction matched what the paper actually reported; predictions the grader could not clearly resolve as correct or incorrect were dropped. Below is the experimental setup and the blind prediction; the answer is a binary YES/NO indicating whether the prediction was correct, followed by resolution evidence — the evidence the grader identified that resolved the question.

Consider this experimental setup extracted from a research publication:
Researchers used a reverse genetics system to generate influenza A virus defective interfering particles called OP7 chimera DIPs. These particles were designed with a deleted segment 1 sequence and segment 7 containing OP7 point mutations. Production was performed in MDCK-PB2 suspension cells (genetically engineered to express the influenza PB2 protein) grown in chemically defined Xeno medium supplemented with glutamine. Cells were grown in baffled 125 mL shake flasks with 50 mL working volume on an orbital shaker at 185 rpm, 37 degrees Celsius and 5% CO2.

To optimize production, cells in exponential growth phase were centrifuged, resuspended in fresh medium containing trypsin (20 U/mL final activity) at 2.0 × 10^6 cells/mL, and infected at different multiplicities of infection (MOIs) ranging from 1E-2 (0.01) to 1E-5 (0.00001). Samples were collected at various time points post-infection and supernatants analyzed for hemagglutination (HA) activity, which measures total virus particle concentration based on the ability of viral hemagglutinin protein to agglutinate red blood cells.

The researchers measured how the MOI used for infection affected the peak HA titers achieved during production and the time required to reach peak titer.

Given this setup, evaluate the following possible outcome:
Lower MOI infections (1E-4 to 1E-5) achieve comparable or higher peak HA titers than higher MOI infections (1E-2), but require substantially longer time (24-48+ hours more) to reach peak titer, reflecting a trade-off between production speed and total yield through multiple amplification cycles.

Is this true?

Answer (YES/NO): NO